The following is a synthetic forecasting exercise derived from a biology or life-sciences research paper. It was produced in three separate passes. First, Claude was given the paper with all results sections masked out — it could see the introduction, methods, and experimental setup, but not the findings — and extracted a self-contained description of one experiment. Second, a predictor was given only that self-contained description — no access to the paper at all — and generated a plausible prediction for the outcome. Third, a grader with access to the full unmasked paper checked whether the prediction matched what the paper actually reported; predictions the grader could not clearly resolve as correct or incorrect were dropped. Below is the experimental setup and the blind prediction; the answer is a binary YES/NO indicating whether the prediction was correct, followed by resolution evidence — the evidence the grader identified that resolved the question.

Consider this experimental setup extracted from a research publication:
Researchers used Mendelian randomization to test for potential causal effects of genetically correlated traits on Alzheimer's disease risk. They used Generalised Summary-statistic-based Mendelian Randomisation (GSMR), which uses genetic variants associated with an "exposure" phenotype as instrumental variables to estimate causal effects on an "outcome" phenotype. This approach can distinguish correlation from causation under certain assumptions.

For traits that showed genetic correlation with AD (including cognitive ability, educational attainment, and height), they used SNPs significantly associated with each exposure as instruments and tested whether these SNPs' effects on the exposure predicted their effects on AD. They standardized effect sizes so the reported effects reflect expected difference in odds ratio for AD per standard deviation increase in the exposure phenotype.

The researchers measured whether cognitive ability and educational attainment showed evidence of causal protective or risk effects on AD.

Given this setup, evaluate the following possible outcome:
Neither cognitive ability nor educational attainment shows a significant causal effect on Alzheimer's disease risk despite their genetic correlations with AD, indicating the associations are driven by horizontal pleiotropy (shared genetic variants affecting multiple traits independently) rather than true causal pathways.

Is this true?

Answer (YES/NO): NO